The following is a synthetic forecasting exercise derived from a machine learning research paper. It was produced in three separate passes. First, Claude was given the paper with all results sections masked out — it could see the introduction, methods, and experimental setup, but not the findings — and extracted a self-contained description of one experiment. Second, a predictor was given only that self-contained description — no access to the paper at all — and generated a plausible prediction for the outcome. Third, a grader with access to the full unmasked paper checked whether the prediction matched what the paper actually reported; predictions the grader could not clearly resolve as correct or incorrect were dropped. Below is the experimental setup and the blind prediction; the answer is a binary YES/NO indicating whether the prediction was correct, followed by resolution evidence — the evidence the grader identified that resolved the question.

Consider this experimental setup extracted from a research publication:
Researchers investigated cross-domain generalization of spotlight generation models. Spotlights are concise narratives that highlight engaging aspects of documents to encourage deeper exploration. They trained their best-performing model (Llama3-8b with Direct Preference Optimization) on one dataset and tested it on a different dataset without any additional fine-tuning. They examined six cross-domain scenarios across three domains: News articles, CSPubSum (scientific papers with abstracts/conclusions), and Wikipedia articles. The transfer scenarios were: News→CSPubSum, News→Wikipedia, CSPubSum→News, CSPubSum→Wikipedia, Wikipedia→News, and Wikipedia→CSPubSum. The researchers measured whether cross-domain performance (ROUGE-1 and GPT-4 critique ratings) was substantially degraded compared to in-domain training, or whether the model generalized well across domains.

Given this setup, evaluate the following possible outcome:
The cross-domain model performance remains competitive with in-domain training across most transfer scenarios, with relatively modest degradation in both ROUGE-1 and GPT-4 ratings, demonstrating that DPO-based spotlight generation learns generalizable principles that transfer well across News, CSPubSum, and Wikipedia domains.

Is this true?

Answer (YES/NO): YES